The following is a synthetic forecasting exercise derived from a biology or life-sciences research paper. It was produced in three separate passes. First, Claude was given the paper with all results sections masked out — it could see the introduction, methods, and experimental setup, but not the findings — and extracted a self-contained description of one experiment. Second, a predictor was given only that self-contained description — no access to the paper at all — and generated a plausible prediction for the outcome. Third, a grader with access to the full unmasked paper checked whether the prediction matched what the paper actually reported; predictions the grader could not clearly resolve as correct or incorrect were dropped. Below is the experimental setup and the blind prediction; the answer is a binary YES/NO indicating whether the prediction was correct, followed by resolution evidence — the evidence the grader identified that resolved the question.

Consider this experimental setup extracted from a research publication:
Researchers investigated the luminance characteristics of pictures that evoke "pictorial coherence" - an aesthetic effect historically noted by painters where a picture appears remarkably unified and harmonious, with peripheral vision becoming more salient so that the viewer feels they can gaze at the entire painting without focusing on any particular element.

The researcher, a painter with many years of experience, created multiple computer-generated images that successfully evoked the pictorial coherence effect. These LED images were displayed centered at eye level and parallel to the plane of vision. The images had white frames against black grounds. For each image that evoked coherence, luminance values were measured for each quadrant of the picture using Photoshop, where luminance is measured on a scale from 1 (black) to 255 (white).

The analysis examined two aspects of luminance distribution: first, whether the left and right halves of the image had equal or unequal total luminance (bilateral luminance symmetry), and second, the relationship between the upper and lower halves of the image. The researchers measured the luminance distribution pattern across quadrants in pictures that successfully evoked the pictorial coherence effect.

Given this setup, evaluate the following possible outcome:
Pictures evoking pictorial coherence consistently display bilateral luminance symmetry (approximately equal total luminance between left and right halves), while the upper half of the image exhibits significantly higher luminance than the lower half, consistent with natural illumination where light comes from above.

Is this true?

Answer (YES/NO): NO